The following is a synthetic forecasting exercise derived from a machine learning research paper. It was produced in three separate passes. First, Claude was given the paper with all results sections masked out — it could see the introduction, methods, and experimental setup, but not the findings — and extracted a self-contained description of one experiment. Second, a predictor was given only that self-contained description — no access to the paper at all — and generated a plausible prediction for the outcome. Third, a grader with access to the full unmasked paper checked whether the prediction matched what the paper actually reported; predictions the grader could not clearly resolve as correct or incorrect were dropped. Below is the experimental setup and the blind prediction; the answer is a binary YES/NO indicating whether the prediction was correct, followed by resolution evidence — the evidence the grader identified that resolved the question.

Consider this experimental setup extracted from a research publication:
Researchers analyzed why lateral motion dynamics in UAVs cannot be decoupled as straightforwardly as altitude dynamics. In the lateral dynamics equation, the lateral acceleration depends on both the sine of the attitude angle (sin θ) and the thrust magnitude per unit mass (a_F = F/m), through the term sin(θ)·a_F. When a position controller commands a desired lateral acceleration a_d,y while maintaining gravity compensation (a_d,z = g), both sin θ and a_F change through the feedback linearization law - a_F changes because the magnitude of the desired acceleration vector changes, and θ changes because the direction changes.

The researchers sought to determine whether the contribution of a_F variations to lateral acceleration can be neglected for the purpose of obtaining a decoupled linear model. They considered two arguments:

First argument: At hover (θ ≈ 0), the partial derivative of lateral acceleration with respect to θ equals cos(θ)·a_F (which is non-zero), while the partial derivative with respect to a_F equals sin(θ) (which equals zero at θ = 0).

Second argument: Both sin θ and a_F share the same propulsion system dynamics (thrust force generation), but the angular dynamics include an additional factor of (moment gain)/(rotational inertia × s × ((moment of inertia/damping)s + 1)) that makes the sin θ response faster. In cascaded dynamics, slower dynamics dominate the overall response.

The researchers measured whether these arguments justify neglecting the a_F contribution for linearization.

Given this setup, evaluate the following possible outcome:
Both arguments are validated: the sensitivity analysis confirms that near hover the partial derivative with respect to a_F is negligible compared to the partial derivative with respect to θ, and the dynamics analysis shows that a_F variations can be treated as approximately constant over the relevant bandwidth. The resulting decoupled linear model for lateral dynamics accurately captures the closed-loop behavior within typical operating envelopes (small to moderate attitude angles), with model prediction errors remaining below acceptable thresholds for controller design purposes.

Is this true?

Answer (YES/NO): NO